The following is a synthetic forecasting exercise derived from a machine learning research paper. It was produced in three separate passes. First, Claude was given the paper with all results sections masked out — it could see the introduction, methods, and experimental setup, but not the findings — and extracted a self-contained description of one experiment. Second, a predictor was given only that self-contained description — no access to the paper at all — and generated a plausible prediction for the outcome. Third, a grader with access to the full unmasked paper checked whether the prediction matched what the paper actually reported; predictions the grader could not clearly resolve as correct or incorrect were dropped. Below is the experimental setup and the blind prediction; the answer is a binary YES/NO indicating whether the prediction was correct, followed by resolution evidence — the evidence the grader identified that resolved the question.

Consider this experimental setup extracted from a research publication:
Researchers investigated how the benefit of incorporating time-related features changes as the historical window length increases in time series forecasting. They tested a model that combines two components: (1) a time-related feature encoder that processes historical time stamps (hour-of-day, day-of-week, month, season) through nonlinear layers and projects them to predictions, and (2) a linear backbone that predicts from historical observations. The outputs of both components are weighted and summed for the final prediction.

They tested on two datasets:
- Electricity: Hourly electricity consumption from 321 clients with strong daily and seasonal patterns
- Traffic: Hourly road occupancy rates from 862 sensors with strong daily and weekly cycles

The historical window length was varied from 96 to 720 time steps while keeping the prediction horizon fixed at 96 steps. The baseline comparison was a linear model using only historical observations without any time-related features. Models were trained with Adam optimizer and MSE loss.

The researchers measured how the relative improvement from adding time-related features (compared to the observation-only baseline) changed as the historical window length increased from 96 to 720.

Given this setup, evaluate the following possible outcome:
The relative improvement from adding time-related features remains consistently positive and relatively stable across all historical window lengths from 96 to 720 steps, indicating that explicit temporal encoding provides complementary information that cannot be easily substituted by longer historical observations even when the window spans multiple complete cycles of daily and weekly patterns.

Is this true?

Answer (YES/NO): NO